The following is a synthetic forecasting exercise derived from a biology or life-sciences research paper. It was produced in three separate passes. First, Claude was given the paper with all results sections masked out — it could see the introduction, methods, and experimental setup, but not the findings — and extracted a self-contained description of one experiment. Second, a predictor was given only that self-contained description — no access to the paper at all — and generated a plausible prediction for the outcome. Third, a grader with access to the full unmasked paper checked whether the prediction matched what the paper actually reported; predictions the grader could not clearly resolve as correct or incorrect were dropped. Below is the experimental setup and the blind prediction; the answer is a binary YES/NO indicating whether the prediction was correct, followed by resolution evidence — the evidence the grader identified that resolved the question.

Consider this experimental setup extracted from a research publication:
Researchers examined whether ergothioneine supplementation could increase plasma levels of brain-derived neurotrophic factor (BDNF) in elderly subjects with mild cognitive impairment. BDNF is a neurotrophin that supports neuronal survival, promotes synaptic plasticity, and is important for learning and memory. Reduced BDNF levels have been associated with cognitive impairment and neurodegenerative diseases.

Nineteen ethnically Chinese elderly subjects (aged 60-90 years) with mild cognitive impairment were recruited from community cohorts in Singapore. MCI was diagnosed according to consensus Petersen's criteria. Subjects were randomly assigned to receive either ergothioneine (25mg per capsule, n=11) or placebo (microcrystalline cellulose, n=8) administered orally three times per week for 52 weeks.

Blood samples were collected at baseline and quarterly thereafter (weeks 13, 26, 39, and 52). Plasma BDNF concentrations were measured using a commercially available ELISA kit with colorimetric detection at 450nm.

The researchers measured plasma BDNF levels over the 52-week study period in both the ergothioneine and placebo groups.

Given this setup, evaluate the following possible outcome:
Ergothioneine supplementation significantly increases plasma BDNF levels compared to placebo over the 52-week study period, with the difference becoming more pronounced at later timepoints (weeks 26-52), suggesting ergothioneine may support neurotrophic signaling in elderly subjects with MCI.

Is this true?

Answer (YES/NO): NO